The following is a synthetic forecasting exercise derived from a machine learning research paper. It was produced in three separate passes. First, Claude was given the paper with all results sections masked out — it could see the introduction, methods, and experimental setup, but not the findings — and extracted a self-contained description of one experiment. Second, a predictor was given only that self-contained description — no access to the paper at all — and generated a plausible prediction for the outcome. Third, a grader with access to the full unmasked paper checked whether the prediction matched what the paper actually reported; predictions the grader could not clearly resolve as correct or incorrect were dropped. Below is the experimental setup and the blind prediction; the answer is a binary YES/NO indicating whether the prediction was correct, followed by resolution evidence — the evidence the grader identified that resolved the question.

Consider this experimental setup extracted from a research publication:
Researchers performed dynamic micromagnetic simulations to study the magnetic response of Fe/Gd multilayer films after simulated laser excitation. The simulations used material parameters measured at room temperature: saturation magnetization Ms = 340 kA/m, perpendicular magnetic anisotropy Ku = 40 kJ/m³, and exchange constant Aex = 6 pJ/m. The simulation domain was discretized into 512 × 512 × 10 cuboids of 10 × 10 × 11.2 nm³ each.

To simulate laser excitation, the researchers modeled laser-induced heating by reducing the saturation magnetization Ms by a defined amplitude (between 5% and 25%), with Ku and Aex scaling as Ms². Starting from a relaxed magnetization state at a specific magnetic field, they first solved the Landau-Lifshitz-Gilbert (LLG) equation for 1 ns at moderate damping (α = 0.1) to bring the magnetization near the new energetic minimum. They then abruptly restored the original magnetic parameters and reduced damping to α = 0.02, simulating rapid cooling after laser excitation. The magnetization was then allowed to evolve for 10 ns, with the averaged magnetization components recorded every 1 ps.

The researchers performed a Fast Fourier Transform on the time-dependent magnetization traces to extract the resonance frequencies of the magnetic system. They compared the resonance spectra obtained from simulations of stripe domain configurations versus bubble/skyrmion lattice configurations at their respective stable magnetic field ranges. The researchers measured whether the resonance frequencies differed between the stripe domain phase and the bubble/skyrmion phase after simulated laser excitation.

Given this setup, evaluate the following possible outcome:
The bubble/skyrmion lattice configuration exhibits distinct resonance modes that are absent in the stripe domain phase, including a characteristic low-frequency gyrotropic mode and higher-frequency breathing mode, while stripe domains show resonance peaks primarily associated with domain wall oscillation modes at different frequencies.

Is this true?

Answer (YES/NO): NO